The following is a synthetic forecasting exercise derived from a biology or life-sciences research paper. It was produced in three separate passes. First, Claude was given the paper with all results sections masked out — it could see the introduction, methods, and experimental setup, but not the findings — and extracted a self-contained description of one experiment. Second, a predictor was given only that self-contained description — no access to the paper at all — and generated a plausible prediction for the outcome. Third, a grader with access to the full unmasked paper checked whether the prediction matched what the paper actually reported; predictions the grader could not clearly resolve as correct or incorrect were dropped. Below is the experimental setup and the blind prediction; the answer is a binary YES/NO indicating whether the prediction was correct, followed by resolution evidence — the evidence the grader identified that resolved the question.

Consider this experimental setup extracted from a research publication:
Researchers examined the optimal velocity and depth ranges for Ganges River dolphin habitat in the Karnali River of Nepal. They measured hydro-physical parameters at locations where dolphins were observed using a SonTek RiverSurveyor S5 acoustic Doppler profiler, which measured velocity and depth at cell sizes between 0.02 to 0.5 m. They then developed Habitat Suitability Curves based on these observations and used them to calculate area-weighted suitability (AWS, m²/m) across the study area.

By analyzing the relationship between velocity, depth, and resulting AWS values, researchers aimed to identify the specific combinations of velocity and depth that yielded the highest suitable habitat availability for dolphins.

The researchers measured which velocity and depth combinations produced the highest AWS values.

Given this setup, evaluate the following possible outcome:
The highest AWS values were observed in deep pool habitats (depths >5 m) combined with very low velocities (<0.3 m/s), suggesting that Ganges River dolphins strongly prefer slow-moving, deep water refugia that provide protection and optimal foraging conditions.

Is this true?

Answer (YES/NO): NO